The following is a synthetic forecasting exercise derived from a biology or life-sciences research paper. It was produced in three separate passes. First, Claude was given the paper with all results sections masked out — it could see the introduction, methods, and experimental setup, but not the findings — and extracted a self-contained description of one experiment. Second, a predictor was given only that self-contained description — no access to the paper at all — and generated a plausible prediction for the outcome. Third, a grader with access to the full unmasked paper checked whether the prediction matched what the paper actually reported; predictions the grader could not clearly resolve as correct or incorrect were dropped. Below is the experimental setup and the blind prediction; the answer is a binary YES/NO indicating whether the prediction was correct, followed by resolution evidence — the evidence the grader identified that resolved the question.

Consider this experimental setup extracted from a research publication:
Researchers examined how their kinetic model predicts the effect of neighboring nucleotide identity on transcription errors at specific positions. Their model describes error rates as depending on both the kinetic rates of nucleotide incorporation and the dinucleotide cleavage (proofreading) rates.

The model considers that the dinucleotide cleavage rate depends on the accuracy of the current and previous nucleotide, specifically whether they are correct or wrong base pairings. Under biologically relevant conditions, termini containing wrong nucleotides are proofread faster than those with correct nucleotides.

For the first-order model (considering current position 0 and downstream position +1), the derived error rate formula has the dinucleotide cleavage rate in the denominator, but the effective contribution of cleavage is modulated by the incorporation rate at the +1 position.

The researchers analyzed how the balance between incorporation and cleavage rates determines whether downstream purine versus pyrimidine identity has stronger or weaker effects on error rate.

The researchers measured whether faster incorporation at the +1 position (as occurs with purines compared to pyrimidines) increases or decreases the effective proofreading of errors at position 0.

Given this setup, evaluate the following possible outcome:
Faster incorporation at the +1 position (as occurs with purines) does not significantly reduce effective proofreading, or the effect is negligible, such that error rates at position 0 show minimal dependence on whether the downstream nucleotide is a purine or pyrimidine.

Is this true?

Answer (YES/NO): NO